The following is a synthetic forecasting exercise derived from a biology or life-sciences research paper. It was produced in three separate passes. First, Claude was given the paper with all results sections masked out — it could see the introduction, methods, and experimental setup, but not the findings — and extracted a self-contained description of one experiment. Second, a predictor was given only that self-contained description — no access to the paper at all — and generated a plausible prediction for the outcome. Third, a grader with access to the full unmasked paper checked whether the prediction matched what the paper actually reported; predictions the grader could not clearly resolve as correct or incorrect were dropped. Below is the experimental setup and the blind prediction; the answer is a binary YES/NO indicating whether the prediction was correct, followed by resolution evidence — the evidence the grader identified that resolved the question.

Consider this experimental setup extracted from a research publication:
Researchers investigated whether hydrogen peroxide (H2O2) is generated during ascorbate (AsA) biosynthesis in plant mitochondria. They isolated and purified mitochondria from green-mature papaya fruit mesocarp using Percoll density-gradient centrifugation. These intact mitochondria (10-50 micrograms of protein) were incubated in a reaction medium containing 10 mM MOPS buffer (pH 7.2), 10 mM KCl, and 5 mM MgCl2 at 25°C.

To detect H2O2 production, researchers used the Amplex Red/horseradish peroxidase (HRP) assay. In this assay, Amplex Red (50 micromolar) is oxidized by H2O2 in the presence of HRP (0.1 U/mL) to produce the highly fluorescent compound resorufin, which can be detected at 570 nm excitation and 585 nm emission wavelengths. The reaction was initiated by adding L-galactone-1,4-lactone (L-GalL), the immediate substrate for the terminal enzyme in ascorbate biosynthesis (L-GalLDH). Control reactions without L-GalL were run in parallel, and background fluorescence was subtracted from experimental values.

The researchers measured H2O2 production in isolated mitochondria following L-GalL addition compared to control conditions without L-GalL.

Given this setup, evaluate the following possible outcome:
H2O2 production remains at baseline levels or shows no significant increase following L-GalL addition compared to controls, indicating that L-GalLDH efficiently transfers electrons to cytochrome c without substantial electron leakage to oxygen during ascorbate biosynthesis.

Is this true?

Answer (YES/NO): NO